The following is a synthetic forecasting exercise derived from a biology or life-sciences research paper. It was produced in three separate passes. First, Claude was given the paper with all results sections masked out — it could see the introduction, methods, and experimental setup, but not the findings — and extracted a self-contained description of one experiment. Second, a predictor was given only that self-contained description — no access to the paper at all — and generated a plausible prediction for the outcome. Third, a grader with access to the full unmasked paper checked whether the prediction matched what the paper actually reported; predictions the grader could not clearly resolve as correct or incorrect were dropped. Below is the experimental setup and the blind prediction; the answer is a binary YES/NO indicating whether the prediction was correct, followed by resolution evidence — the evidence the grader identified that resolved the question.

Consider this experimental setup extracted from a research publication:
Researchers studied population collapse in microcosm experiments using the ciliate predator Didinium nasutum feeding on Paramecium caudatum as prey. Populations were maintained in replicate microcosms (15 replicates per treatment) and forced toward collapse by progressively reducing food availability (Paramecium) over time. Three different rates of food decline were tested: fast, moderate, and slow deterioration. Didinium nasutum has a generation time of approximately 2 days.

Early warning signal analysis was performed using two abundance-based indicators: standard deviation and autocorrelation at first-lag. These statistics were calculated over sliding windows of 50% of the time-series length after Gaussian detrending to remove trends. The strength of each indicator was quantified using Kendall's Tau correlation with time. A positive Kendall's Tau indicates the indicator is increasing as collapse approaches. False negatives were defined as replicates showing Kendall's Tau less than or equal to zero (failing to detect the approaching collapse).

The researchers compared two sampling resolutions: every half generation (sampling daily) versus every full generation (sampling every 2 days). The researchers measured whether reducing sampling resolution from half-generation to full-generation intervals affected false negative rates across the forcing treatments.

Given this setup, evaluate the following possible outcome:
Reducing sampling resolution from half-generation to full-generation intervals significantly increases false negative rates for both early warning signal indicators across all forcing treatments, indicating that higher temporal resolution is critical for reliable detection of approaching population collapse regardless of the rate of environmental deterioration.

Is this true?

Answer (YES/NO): NO